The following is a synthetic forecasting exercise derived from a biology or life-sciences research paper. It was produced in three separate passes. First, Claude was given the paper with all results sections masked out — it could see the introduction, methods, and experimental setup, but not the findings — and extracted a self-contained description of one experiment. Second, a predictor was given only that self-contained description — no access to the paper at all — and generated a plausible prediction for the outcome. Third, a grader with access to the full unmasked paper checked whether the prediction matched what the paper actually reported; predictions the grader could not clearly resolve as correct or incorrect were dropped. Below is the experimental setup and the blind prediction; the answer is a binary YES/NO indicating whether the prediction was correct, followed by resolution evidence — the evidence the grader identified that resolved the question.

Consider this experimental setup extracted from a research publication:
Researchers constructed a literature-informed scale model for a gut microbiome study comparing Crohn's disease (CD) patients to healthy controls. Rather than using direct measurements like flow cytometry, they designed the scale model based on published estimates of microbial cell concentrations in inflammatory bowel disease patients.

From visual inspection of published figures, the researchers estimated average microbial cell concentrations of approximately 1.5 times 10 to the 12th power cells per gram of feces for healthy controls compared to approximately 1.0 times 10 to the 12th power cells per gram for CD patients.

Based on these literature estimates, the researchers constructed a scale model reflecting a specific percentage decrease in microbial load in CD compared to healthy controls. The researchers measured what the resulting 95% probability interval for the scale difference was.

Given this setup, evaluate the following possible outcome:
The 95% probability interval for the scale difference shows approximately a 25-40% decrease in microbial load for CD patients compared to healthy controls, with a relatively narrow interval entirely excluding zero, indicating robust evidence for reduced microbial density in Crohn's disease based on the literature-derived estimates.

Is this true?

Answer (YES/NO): NO